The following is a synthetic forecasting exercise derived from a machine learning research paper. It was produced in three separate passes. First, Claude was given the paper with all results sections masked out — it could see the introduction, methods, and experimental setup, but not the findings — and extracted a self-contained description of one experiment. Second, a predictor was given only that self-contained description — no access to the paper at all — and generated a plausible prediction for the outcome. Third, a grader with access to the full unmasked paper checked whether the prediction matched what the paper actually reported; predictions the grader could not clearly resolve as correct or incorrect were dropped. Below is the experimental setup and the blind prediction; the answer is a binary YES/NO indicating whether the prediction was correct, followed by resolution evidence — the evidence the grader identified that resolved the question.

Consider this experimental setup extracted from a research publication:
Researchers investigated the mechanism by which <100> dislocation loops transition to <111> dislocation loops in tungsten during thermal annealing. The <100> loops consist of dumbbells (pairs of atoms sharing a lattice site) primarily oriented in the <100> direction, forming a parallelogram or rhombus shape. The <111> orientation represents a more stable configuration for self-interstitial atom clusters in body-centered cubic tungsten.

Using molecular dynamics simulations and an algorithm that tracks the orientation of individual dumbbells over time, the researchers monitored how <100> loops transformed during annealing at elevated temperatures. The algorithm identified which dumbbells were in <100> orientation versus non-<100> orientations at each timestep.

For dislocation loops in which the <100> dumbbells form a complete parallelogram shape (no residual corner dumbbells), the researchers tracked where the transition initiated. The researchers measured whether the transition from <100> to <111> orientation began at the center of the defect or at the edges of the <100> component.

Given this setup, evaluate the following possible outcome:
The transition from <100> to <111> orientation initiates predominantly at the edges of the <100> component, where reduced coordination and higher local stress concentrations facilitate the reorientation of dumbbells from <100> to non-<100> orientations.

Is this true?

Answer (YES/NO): YES